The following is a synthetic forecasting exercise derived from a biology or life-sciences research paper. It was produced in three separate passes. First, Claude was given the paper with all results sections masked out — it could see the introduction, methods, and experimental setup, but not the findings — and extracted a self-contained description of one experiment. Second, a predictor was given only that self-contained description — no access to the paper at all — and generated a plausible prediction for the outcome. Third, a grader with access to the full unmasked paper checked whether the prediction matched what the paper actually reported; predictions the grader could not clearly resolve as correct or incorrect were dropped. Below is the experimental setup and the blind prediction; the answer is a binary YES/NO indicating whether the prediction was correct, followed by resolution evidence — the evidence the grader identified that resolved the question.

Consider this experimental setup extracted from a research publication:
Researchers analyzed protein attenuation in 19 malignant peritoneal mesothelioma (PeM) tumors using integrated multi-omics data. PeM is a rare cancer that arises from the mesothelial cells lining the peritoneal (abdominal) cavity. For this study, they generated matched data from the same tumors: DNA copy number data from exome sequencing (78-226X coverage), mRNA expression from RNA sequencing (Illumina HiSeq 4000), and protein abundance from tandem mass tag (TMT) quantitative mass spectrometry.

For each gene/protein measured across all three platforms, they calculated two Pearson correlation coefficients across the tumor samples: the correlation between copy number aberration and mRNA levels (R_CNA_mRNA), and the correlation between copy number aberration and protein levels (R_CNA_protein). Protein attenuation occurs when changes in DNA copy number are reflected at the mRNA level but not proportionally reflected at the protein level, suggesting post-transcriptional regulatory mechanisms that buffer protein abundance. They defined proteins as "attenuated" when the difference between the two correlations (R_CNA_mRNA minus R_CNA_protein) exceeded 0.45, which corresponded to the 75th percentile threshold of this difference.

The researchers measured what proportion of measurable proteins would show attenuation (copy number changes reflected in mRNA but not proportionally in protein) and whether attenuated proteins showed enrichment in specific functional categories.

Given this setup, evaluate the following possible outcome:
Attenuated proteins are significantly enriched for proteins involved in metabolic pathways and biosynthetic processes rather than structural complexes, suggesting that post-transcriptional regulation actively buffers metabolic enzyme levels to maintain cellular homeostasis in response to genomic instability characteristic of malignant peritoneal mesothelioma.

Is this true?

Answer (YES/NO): NO